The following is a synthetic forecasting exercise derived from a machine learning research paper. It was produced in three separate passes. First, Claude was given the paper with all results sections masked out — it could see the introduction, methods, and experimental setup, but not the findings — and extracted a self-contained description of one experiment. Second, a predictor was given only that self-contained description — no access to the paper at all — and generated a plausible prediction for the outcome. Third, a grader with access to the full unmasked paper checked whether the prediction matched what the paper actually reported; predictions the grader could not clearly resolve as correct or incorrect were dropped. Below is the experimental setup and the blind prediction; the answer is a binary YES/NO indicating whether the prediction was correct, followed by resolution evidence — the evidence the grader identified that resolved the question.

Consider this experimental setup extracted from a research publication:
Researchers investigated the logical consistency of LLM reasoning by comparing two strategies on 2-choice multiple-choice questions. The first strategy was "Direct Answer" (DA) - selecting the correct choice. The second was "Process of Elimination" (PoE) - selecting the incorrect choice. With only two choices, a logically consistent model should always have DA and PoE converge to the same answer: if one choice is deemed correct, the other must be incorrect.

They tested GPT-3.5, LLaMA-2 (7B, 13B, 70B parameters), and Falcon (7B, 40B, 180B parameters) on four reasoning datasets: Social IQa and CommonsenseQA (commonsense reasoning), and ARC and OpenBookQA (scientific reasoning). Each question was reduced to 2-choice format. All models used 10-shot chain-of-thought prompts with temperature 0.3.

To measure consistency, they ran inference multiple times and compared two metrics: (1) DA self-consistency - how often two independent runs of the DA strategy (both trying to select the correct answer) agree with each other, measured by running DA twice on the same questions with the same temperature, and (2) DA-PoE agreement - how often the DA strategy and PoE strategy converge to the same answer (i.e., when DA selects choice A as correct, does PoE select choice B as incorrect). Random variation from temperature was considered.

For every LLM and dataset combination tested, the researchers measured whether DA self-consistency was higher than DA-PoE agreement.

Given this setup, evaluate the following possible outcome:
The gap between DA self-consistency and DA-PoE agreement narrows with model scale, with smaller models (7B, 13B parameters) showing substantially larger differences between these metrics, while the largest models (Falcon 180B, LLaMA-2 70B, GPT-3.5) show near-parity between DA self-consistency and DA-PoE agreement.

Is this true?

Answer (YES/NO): NO